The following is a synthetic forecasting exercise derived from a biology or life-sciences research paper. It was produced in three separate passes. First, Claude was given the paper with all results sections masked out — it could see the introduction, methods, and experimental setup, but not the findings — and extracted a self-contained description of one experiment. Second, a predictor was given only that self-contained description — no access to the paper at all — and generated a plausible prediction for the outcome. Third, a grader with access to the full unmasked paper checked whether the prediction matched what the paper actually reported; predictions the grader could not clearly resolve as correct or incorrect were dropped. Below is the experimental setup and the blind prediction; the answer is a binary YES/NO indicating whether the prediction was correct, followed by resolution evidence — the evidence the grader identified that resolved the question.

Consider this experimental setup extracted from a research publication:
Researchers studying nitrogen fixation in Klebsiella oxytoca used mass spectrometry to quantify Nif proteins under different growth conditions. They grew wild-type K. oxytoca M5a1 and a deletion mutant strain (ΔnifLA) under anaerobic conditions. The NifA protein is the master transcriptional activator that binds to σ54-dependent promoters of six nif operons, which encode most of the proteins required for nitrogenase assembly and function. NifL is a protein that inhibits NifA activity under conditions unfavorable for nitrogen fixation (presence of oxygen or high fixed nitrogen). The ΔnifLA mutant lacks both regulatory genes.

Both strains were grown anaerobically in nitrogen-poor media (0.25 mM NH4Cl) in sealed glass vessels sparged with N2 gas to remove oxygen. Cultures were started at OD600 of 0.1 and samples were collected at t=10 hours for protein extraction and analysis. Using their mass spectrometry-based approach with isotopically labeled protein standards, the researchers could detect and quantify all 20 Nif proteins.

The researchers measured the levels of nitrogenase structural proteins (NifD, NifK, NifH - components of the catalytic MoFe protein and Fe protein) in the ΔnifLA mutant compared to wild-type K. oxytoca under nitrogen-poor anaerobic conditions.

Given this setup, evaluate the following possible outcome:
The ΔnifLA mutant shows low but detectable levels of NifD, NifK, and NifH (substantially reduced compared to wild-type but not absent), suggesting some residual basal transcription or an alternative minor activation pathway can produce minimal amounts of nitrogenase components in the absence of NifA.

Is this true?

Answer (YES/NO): NO